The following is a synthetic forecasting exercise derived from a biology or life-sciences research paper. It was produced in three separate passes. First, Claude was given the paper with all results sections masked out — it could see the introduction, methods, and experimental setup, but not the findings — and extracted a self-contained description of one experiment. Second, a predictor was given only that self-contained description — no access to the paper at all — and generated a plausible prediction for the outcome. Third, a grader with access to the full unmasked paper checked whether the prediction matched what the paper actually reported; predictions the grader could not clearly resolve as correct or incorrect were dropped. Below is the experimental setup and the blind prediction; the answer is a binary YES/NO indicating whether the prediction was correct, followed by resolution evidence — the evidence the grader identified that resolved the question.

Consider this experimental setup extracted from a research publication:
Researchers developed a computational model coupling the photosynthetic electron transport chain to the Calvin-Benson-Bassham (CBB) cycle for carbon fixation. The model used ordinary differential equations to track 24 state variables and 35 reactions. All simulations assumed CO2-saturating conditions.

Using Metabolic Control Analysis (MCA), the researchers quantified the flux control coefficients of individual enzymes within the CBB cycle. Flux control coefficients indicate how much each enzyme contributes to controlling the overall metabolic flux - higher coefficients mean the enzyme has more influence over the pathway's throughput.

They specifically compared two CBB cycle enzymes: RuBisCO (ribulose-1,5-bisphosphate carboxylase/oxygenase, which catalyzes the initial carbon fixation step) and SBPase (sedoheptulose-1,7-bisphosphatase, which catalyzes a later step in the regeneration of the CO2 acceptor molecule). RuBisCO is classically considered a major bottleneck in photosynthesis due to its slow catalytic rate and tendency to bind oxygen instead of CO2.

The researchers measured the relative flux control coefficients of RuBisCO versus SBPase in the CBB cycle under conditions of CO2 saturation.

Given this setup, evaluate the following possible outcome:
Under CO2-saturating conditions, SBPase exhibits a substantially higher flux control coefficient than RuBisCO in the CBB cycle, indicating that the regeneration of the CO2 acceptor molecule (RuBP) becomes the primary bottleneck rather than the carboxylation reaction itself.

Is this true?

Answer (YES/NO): YES